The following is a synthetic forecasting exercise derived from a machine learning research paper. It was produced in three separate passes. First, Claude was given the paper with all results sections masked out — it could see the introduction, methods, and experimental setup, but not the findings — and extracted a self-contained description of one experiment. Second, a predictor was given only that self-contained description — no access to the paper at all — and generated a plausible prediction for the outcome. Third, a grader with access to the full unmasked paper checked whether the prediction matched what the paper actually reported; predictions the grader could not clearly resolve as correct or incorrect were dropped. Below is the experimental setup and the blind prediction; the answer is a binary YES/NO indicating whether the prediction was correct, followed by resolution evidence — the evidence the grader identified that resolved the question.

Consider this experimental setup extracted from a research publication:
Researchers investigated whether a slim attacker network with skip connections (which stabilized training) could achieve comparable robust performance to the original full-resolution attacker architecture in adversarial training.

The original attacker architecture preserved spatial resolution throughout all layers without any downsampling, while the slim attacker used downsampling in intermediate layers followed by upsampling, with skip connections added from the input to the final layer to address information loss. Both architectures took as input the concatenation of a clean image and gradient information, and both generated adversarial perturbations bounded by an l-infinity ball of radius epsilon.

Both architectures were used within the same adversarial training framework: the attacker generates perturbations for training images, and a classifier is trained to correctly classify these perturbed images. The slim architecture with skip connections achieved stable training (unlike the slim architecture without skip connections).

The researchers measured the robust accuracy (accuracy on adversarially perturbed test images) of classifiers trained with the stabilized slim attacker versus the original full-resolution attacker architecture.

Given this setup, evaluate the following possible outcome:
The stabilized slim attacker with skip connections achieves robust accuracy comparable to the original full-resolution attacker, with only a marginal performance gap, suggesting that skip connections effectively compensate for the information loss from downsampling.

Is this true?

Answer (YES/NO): NO